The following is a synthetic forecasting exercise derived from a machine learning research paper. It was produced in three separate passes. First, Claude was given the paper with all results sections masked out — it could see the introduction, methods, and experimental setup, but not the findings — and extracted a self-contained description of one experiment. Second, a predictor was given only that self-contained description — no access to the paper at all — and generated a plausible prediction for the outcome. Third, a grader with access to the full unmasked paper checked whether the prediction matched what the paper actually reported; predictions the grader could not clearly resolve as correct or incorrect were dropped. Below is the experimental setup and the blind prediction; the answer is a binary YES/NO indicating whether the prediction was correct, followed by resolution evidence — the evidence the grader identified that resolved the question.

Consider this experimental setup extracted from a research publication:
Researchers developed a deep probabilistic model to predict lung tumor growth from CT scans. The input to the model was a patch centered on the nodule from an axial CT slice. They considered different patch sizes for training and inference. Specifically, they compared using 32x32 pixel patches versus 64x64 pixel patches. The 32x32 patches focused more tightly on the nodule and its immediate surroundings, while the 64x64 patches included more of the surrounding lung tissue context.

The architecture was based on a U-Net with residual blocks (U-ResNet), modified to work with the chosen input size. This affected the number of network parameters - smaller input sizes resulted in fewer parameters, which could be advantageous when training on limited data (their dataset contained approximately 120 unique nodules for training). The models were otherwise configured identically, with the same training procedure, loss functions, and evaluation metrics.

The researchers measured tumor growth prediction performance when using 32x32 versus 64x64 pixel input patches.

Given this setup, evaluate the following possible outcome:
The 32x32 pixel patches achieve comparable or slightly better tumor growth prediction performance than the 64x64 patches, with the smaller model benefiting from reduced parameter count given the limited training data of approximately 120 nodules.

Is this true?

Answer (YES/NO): YES